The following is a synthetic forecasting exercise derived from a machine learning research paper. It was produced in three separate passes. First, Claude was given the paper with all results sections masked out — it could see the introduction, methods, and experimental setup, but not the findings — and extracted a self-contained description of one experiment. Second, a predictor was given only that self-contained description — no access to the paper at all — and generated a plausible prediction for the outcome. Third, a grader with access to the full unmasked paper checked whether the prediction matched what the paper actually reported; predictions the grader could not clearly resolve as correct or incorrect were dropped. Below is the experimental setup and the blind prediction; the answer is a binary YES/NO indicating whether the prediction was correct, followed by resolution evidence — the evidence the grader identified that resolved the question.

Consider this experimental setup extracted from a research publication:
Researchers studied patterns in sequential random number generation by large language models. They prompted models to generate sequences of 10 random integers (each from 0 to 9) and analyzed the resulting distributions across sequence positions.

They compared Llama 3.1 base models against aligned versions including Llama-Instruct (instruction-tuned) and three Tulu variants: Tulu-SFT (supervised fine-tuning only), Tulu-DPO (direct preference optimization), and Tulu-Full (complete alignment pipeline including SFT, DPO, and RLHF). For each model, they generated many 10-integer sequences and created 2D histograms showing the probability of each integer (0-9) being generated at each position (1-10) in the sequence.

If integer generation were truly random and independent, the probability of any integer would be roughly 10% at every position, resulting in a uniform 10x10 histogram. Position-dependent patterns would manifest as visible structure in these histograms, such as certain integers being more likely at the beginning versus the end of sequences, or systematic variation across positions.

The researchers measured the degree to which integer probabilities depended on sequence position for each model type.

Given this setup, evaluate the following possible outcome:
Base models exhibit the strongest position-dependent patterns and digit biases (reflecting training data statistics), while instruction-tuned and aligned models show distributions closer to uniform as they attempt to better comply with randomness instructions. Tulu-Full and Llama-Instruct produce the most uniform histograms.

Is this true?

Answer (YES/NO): NO